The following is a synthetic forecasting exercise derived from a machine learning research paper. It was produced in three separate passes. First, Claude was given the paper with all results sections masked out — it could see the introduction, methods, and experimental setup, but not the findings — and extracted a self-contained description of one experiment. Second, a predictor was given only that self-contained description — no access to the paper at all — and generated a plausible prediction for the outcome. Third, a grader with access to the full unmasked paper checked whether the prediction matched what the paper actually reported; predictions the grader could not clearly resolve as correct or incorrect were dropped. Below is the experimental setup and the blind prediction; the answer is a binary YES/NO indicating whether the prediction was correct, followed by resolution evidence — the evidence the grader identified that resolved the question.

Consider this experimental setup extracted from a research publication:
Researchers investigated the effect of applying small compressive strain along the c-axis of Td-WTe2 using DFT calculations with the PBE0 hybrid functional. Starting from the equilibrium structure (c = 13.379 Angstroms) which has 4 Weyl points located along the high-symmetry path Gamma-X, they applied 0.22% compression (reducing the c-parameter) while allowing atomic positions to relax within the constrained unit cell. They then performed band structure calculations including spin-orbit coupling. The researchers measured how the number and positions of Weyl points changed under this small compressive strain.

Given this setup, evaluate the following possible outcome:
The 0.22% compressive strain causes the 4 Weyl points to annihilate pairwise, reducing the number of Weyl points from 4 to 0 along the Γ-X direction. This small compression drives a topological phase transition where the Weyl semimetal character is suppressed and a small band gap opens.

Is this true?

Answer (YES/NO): NO